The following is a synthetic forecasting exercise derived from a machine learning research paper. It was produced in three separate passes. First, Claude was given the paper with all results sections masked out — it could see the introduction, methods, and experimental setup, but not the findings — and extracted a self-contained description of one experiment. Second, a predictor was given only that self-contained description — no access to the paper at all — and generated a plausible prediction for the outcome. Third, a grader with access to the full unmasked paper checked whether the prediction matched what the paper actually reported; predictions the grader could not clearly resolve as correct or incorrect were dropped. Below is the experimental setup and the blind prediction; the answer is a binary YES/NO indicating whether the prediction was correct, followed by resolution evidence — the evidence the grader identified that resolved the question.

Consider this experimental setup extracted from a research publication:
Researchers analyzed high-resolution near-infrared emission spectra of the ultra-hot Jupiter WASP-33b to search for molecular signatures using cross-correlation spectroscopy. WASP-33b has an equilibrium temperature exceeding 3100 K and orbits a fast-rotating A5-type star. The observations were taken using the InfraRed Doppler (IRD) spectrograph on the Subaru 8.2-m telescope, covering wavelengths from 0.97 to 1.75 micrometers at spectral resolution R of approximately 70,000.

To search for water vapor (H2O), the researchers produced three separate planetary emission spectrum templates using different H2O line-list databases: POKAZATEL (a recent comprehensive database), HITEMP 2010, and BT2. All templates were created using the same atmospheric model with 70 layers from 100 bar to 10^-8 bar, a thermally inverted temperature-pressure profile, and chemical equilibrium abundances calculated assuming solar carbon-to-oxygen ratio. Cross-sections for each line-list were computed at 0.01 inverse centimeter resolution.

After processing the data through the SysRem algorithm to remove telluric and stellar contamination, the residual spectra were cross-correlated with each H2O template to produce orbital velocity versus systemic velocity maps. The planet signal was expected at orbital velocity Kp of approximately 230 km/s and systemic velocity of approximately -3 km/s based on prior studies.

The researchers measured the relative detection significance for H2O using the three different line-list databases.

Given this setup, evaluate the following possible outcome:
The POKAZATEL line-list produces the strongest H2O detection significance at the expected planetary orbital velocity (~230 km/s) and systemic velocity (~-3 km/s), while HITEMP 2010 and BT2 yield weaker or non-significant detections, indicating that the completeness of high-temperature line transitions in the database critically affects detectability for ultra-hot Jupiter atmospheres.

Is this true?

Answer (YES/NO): YES